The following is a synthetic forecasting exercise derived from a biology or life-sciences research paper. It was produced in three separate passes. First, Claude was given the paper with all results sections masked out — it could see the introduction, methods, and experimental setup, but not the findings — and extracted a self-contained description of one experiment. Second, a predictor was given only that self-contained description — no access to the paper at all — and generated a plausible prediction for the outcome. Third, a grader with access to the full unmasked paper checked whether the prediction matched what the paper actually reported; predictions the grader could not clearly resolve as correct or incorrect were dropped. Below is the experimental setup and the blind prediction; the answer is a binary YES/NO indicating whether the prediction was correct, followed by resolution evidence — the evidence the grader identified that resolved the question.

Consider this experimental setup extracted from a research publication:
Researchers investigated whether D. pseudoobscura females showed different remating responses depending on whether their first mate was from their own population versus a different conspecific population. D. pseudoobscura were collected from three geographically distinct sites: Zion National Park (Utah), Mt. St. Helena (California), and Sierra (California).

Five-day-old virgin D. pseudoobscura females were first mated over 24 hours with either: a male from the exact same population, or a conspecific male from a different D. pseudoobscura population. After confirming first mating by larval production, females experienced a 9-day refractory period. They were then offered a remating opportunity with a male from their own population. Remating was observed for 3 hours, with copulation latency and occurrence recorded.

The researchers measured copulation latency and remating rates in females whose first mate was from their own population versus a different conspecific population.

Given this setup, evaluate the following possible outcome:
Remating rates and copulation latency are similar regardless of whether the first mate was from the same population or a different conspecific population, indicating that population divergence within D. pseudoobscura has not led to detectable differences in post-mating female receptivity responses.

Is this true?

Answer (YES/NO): NO